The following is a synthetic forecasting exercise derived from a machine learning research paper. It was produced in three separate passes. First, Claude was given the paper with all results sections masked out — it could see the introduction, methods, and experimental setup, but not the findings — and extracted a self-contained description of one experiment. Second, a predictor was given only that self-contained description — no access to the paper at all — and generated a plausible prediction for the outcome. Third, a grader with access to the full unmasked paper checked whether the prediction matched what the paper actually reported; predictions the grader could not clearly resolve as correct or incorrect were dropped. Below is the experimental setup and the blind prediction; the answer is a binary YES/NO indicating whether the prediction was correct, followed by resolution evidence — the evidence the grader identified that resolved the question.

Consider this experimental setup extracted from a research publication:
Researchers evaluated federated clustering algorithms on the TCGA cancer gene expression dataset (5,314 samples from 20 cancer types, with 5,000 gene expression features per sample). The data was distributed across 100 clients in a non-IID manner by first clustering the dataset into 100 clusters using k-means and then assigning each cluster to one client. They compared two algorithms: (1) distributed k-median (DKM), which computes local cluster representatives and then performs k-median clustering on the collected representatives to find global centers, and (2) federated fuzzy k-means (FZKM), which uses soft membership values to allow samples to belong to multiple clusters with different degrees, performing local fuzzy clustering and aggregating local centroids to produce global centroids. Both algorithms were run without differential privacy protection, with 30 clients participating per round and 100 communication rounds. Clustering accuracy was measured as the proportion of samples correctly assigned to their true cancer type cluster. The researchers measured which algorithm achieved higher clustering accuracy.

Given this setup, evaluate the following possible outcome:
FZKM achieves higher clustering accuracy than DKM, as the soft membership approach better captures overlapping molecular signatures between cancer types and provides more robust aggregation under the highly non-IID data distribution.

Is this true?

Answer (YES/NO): YES